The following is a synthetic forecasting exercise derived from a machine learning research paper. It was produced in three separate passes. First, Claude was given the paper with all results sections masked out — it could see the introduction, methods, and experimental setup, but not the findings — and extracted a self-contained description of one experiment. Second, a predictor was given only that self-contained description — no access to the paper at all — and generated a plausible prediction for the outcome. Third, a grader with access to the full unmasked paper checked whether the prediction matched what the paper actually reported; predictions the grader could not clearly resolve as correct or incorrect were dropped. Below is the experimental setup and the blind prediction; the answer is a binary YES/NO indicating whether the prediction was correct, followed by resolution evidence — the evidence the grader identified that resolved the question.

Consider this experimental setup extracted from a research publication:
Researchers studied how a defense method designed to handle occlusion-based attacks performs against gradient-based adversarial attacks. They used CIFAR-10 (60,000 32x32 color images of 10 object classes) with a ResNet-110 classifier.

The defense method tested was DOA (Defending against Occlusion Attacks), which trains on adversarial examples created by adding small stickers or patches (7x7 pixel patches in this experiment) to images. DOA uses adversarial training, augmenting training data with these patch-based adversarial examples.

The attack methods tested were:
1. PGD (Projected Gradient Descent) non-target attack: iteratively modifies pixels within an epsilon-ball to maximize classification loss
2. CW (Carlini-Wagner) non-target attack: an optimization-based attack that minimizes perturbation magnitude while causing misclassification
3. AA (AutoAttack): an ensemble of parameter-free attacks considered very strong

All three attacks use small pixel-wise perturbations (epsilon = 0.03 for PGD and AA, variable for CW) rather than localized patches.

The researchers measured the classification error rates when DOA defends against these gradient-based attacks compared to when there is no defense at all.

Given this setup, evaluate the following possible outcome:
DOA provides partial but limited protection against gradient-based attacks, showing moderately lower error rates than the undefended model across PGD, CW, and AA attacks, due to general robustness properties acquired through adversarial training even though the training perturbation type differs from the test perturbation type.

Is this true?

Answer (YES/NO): NO